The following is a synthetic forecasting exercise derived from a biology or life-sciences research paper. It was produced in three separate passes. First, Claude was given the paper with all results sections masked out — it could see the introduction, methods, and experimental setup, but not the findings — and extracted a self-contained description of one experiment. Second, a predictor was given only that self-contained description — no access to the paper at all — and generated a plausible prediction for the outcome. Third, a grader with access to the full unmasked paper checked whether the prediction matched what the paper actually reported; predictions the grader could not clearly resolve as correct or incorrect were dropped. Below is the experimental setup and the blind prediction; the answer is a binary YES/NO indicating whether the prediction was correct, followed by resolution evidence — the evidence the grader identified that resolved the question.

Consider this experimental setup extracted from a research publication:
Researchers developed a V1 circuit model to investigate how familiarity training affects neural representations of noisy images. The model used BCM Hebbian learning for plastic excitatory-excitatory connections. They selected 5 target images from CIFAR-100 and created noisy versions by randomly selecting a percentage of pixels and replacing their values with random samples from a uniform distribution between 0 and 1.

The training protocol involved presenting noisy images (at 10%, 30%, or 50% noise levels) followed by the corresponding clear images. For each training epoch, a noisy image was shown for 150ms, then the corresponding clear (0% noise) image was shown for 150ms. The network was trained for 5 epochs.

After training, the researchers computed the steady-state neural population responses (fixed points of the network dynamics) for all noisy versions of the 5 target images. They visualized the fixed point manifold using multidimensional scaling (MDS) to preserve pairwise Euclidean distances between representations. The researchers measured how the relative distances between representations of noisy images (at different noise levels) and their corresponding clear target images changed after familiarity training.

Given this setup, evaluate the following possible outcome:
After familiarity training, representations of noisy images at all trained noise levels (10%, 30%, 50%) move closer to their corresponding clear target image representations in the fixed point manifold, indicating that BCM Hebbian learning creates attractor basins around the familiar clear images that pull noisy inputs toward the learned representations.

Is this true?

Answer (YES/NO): YES